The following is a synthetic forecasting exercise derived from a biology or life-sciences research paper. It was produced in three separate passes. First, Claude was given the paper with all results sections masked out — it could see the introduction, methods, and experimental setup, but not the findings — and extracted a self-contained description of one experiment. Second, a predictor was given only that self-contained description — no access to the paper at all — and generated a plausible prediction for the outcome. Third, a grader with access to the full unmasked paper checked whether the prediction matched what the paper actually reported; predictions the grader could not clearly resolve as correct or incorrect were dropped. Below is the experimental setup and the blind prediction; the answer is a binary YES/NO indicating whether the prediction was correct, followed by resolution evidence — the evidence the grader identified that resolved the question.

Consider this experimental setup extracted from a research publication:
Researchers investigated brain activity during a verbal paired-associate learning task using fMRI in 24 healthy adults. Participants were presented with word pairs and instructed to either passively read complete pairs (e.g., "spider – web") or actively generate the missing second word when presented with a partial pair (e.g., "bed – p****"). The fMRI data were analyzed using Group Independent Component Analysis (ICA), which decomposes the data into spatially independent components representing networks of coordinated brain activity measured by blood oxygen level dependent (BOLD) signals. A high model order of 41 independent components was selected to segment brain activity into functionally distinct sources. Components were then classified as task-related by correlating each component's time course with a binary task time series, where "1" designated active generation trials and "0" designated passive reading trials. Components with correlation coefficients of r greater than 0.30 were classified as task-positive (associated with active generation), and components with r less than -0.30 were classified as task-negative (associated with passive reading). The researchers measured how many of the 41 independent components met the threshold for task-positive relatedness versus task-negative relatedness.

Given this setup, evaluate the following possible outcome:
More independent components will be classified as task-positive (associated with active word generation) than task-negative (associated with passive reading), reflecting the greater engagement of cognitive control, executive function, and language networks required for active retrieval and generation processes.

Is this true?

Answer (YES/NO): YES